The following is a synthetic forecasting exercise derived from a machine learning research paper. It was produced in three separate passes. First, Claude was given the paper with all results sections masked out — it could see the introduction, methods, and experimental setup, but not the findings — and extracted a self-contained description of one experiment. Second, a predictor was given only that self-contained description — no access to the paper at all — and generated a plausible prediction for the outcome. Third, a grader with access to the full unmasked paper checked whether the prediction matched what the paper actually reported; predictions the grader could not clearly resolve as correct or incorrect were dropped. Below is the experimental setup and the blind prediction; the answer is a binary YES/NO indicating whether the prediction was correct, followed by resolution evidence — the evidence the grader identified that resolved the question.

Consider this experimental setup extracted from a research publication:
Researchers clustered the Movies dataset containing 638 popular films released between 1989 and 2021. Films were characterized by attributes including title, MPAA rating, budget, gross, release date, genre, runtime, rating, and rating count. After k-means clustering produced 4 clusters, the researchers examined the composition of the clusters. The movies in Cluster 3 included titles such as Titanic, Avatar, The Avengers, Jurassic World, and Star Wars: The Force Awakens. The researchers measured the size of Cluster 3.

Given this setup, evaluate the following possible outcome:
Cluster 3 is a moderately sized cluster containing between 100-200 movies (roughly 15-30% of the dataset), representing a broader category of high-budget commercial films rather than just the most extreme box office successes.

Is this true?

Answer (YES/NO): NO